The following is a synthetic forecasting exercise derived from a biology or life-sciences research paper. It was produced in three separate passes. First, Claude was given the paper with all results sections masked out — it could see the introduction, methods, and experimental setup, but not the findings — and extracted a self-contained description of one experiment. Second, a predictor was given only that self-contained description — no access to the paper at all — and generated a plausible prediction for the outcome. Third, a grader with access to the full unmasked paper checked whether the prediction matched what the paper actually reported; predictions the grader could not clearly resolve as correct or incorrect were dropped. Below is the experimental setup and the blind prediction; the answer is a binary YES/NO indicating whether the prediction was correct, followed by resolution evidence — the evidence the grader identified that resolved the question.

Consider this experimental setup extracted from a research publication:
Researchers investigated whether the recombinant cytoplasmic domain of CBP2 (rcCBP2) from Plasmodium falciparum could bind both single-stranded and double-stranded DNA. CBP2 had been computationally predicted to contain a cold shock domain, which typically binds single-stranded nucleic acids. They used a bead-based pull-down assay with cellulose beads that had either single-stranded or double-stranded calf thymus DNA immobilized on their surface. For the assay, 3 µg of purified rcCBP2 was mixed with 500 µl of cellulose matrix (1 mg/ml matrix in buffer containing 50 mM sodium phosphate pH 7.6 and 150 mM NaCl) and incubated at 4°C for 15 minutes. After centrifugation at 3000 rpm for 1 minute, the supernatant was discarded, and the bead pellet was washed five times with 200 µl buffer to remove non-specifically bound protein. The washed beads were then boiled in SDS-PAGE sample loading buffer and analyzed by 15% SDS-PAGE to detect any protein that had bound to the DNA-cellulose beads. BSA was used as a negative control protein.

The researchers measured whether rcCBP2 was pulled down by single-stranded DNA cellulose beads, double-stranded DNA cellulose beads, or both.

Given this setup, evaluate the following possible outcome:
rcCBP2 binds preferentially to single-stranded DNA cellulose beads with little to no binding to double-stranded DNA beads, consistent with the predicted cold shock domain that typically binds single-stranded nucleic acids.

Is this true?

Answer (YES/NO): NO